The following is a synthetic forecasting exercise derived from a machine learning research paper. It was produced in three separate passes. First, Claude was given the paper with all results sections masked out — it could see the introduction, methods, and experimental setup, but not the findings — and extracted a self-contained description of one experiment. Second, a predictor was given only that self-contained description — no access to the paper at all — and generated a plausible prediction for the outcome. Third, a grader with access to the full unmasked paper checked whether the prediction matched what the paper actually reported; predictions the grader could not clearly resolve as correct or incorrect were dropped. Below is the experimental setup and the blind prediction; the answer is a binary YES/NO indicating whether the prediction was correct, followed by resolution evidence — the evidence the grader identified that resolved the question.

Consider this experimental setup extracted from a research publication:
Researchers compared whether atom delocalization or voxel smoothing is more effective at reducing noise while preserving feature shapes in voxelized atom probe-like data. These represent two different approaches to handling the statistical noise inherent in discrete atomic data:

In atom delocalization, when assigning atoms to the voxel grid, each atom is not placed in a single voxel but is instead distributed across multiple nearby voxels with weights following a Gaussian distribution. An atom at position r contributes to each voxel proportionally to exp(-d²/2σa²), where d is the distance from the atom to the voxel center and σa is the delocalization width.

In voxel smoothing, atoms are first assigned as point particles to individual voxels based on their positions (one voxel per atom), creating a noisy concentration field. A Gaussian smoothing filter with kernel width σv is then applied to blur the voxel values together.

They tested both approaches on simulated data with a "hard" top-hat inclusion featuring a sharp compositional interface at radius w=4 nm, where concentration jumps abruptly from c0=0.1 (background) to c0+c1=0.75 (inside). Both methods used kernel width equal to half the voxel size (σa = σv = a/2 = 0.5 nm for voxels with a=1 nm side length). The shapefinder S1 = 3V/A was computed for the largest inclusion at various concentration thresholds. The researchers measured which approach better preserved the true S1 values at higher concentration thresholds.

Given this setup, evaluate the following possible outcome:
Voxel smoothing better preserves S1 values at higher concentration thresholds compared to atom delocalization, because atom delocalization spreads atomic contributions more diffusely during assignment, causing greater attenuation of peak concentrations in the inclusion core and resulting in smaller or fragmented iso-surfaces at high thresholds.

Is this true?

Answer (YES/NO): NO